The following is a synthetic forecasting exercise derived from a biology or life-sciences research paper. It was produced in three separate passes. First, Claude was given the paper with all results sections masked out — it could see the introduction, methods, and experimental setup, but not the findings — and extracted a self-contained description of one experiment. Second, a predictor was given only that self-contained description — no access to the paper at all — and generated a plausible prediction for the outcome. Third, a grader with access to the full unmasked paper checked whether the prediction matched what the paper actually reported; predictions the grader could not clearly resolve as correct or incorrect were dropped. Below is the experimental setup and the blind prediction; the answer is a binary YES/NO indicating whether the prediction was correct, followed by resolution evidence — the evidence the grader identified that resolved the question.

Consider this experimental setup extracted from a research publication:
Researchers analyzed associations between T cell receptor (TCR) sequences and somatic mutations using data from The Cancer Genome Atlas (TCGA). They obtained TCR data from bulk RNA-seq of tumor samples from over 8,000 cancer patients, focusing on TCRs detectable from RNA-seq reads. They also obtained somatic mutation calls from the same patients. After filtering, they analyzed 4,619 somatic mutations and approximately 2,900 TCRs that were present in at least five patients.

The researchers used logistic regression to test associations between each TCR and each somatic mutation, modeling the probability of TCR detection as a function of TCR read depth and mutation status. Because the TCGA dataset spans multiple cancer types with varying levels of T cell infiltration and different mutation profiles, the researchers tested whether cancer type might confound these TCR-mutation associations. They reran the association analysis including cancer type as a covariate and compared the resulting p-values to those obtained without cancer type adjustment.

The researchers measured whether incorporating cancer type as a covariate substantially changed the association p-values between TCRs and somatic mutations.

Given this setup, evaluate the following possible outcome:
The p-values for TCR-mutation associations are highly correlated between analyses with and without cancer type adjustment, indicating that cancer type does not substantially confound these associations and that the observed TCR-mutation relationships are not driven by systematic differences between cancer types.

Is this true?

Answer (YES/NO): YES